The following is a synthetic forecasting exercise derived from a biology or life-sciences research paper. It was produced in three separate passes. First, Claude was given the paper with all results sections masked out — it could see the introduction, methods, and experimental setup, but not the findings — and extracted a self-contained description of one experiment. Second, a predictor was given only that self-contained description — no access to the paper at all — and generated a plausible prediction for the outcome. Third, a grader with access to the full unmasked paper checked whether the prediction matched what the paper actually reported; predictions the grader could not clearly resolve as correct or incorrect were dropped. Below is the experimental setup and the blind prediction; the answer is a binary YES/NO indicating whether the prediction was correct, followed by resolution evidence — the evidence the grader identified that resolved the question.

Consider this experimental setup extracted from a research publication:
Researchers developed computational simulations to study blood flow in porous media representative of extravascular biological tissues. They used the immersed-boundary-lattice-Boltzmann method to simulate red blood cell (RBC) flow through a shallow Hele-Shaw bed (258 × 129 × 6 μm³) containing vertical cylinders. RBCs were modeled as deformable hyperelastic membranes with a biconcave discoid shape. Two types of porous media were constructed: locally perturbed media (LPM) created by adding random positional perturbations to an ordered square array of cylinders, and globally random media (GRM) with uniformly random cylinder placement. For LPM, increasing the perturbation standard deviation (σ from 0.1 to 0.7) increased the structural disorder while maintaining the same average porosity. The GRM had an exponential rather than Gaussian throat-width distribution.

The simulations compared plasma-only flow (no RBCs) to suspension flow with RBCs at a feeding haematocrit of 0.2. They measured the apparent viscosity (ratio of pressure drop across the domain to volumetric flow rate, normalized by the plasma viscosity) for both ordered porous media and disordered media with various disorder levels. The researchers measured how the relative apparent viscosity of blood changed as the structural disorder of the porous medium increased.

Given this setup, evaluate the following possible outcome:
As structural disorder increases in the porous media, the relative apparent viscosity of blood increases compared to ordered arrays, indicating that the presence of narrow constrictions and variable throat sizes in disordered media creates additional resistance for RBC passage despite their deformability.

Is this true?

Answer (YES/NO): YES